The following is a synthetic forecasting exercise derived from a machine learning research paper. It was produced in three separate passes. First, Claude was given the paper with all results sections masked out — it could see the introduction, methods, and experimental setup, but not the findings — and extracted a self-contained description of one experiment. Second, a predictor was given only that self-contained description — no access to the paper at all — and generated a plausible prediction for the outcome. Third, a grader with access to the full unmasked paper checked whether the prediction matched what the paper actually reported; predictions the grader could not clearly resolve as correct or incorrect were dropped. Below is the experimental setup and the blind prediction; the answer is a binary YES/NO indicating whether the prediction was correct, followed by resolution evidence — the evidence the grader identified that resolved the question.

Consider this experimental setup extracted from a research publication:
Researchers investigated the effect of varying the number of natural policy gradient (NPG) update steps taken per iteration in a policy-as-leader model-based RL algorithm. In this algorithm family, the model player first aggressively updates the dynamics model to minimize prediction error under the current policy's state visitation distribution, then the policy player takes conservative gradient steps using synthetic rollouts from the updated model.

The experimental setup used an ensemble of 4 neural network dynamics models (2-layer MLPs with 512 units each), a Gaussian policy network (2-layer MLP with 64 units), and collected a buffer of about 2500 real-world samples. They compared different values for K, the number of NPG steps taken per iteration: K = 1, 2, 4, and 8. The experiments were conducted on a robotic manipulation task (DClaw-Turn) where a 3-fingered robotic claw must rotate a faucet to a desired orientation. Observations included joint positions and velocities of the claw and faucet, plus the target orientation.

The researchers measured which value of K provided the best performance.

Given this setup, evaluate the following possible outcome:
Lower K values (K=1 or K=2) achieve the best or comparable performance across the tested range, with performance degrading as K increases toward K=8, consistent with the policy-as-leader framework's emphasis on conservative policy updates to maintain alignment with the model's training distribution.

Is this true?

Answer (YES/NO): NO